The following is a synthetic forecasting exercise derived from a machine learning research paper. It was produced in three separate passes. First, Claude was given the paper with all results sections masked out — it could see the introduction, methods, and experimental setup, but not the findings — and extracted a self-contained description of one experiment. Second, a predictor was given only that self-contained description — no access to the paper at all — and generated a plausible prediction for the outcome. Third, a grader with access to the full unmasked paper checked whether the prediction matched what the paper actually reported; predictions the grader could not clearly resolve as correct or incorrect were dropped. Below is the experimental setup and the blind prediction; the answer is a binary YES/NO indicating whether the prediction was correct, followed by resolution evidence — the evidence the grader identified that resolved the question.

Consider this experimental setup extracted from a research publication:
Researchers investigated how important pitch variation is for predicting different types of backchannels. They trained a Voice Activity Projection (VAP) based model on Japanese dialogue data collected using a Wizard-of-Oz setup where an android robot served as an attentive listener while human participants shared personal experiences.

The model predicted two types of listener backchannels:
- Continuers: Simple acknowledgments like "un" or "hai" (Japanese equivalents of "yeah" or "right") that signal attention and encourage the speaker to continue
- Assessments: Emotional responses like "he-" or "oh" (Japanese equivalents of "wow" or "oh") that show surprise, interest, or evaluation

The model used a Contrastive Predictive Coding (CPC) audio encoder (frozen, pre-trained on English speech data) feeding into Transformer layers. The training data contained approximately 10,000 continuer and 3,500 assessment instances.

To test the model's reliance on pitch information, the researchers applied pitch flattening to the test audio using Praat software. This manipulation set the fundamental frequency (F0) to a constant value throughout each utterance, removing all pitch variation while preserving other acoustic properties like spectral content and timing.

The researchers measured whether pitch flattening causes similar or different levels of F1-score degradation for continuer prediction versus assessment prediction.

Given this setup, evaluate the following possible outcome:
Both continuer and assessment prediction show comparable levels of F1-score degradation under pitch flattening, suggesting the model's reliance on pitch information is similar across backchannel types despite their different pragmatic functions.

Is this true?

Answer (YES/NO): YES